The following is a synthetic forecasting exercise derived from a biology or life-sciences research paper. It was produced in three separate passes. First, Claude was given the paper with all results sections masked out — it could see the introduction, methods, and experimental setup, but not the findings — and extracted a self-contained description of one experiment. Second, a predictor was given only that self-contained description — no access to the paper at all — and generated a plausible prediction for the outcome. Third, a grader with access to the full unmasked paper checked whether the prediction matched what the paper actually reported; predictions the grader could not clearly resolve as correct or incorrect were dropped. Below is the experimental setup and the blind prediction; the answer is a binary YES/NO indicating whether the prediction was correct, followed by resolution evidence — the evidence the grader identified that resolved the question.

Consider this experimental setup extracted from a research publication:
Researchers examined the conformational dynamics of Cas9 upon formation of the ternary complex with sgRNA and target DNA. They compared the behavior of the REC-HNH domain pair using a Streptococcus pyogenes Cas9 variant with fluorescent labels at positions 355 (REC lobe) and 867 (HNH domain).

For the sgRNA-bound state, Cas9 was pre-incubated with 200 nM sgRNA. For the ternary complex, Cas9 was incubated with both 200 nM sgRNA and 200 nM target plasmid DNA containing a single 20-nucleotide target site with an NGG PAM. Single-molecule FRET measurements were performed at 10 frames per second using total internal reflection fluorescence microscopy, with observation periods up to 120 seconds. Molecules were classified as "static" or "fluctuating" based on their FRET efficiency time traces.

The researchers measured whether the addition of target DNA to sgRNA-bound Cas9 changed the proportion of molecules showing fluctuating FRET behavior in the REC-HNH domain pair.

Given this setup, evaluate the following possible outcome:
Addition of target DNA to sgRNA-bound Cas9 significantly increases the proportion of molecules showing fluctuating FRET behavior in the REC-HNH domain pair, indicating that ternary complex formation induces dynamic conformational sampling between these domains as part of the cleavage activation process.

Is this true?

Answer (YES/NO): YES